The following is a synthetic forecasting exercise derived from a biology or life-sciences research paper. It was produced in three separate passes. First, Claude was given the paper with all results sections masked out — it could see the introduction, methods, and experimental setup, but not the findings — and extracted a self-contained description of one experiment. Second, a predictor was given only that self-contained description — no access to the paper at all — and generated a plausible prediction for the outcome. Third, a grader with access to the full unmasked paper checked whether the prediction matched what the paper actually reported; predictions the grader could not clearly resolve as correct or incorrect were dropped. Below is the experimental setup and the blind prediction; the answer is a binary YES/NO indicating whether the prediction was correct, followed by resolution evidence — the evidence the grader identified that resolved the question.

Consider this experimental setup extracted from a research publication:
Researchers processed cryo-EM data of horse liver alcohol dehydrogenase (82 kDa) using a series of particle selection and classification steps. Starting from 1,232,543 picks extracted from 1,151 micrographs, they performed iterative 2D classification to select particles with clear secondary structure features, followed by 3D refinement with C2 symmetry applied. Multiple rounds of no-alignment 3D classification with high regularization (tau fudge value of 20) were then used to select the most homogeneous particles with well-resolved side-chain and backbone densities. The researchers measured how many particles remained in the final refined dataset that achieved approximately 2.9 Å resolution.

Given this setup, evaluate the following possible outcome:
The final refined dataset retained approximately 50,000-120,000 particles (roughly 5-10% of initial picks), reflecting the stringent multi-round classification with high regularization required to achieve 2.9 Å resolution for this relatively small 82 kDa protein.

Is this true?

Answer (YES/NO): NO